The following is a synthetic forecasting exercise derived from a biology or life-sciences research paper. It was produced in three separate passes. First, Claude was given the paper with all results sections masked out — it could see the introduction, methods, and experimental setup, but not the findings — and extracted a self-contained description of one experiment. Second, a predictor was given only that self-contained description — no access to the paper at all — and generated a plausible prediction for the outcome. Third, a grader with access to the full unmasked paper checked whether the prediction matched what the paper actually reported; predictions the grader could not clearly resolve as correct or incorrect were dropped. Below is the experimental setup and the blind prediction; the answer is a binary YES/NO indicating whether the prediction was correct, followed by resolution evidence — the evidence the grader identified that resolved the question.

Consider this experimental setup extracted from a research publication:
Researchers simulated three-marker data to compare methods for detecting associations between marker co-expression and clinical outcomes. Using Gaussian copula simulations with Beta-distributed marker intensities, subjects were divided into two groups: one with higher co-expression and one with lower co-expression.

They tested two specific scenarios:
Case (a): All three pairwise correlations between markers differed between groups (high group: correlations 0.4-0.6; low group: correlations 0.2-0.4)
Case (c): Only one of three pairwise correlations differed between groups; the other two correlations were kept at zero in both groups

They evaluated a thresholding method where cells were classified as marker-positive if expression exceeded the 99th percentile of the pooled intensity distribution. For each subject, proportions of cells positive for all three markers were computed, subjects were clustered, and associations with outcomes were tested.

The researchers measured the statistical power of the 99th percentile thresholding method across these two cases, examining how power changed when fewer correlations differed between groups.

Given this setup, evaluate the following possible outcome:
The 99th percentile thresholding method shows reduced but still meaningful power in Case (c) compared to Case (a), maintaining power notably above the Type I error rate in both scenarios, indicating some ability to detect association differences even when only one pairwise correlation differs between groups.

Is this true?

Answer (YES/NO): NO